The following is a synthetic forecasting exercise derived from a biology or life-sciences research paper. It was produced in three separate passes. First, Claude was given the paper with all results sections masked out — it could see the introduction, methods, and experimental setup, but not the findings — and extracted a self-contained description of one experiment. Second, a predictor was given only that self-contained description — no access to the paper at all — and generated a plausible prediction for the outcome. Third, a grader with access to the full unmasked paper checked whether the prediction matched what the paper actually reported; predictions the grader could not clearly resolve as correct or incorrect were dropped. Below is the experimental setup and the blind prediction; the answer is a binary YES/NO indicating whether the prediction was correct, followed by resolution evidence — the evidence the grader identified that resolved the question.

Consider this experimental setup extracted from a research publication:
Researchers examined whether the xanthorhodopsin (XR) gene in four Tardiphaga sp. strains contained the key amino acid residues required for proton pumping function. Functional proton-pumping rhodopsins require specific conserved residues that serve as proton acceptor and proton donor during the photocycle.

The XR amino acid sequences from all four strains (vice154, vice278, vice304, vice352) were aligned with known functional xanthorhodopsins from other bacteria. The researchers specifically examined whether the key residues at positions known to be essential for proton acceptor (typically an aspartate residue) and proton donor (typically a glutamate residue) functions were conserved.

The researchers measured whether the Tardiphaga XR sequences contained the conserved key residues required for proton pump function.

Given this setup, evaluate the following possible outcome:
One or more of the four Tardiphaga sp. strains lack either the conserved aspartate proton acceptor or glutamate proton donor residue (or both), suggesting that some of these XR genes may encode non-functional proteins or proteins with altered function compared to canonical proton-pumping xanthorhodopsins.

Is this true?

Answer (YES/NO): NO